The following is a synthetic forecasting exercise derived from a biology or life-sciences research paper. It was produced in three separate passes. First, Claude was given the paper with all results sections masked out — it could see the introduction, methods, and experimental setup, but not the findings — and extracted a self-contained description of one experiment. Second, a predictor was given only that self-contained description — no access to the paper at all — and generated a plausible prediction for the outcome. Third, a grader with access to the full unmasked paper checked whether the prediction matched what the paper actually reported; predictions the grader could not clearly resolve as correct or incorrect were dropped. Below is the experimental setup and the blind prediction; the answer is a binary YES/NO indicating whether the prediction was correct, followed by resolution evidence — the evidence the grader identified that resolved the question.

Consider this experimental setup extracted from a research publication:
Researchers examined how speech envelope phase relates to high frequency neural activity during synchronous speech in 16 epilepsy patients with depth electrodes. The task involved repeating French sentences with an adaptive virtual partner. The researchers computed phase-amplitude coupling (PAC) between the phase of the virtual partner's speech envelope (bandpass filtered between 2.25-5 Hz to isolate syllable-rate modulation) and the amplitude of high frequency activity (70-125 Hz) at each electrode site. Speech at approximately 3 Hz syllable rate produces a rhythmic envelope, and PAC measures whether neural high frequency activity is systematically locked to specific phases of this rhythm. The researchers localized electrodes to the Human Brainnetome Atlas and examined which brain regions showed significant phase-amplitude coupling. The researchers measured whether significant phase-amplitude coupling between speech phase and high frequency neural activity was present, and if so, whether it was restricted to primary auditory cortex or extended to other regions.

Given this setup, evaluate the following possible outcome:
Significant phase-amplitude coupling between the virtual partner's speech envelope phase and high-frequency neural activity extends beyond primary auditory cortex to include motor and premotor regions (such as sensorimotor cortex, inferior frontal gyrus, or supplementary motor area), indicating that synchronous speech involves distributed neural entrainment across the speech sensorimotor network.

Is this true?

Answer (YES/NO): YES